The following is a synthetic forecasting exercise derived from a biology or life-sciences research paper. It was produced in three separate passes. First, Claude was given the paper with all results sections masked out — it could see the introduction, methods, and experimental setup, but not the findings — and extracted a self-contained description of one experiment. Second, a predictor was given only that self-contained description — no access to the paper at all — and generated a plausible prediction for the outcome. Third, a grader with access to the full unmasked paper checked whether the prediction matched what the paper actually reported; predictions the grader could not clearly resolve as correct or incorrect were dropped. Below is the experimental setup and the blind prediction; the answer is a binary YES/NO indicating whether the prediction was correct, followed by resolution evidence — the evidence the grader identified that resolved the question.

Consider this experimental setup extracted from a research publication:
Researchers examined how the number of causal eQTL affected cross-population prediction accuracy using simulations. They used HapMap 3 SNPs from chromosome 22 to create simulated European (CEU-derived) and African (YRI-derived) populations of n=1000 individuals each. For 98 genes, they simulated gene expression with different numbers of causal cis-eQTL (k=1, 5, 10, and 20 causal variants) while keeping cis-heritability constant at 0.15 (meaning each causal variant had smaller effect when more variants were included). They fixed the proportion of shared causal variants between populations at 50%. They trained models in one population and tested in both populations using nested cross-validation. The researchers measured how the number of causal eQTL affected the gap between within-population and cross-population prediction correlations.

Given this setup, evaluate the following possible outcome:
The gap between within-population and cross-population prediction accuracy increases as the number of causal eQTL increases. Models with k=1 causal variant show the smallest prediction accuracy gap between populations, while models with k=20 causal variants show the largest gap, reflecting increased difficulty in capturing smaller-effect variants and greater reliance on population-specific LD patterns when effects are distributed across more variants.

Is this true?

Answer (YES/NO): NO